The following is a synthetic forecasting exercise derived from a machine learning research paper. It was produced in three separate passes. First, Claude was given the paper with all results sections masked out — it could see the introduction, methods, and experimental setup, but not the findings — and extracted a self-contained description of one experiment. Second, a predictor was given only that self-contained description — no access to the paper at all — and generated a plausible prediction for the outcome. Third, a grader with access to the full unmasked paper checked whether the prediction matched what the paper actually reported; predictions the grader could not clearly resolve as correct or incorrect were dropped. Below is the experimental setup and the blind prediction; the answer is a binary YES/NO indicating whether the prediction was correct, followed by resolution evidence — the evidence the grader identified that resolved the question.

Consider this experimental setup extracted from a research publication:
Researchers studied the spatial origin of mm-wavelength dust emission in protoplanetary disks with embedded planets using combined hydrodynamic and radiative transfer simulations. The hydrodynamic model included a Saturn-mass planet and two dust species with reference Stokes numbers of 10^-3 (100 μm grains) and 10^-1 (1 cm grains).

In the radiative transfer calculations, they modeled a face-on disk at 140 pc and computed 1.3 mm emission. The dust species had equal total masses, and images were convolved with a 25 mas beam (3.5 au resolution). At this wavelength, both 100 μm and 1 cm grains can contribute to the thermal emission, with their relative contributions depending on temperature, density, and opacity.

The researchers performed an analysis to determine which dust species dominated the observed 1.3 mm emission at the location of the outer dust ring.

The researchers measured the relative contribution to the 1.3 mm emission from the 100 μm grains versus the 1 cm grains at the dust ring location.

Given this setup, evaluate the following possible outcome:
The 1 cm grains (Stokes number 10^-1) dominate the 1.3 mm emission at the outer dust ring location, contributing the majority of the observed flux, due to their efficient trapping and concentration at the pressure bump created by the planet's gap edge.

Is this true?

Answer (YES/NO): NO